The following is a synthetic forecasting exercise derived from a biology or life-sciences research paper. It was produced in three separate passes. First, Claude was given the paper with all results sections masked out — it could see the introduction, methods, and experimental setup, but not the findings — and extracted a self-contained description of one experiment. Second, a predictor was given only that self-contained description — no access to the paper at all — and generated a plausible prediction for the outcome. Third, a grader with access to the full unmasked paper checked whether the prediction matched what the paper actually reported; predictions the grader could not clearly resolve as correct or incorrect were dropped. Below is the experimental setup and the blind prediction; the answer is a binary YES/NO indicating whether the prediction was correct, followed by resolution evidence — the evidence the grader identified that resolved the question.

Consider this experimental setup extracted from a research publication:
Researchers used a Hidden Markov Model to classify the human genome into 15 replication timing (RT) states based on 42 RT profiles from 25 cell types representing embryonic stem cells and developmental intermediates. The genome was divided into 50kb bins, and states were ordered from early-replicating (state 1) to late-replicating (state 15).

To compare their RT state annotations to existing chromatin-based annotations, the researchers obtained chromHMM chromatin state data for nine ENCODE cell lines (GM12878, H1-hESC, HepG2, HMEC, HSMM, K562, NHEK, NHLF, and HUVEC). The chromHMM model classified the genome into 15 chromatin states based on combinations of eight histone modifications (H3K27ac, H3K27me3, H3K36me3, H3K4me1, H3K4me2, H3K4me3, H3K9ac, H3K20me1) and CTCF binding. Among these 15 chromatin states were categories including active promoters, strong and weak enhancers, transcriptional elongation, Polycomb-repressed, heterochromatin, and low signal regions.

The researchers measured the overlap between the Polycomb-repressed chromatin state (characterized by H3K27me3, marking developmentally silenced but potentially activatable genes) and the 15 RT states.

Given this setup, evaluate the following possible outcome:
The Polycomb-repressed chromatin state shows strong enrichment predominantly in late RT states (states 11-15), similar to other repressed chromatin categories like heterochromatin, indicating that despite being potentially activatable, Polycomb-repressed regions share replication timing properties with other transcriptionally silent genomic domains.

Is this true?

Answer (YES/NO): NO